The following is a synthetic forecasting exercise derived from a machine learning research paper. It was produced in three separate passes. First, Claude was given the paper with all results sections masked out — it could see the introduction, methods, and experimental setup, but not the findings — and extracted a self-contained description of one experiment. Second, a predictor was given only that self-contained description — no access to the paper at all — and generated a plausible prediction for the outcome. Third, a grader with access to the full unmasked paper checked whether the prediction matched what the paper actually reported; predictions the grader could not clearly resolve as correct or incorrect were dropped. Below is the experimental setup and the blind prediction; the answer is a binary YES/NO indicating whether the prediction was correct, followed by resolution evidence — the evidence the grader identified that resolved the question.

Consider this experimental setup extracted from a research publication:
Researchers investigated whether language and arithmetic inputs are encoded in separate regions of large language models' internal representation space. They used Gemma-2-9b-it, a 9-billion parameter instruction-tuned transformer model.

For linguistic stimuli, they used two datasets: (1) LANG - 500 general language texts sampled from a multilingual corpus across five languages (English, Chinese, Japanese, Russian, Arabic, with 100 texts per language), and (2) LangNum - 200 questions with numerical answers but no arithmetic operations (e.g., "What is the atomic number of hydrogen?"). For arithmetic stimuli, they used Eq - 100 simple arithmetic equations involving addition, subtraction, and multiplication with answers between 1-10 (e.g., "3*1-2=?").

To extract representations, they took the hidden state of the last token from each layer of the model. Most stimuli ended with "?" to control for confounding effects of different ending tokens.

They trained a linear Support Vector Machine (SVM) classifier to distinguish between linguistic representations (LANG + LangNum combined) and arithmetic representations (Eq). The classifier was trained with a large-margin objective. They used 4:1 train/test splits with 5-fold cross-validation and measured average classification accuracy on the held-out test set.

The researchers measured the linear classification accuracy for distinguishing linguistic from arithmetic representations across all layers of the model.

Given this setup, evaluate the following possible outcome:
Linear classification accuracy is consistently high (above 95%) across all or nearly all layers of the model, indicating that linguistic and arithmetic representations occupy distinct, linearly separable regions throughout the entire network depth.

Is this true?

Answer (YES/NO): YES